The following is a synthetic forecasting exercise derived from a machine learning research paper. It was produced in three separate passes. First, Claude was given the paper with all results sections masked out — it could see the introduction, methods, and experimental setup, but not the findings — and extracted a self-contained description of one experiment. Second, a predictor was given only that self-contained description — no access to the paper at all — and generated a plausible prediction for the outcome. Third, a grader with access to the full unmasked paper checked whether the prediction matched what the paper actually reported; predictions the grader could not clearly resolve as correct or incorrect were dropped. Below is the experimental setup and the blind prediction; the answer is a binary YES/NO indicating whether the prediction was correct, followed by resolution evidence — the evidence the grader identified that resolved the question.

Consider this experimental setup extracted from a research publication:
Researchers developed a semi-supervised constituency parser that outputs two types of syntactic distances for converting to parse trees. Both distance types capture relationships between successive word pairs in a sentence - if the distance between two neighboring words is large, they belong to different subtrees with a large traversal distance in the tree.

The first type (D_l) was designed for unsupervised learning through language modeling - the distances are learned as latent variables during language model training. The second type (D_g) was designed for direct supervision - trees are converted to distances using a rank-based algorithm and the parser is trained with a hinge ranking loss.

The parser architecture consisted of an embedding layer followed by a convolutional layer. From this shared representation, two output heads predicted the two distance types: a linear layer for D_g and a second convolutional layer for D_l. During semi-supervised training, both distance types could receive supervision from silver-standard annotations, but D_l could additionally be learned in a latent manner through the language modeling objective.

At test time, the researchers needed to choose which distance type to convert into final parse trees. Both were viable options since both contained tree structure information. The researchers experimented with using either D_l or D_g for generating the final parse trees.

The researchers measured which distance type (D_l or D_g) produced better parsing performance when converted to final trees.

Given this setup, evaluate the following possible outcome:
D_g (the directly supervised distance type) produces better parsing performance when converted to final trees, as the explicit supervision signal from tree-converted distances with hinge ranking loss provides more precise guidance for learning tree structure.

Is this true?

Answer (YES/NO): NO